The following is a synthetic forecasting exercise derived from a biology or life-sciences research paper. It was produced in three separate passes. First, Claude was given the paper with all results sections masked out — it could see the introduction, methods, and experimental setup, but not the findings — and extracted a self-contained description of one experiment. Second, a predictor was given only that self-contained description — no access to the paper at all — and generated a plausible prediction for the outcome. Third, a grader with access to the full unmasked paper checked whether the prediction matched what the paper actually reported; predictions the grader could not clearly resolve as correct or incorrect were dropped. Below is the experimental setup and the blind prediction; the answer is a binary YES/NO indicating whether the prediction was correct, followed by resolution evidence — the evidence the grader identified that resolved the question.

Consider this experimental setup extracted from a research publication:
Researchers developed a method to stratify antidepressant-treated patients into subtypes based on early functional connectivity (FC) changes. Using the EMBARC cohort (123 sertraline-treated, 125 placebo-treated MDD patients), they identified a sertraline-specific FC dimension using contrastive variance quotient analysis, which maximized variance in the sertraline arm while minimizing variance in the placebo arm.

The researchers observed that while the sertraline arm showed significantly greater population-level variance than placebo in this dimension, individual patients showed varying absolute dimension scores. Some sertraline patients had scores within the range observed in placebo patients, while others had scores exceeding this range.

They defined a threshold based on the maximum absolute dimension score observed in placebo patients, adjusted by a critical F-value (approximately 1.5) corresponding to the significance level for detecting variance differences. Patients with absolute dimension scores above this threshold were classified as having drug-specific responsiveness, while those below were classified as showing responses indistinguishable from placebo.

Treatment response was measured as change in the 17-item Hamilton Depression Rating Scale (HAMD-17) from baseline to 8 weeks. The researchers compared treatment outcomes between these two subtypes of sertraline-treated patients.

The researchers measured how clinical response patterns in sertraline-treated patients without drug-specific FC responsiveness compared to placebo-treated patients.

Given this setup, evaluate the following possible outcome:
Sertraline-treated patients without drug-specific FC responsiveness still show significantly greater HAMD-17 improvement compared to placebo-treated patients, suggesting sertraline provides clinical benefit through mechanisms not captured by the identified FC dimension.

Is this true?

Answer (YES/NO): NO